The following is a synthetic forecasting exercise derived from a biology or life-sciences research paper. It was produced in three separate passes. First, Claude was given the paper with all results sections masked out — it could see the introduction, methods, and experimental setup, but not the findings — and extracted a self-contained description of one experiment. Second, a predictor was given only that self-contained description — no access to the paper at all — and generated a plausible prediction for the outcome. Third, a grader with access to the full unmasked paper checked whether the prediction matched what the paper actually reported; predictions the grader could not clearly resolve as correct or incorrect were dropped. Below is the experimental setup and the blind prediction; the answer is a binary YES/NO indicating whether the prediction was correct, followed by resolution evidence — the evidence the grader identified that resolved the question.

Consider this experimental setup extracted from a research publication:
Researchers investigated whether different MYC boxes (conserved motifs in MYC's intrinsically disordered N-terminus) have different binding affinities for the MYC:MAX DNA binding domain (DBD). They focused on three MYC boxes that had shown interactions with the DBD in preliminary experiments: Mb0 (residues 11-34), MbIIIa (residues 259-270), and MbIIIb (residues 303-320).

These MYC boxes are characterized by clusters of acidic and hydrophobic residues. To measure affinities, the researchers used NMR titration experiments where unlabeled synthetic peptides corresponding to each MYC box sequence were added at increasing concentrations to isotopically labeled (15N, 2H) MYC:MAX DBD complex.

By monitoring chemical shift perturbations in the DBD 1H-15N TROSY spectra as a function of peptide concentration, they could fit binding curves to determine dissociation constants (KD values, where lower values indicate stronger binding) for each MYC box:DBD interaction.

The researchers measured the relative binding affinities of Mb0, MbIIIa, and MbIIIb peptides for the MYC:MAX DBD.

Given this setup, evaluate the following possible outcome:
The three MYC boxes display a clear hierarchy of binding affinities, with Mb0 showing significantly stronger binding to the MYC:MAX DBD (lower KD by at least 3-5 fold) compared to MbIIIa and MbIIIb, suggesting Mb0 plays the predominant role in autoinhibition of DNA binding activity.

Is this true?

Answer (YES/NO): YES